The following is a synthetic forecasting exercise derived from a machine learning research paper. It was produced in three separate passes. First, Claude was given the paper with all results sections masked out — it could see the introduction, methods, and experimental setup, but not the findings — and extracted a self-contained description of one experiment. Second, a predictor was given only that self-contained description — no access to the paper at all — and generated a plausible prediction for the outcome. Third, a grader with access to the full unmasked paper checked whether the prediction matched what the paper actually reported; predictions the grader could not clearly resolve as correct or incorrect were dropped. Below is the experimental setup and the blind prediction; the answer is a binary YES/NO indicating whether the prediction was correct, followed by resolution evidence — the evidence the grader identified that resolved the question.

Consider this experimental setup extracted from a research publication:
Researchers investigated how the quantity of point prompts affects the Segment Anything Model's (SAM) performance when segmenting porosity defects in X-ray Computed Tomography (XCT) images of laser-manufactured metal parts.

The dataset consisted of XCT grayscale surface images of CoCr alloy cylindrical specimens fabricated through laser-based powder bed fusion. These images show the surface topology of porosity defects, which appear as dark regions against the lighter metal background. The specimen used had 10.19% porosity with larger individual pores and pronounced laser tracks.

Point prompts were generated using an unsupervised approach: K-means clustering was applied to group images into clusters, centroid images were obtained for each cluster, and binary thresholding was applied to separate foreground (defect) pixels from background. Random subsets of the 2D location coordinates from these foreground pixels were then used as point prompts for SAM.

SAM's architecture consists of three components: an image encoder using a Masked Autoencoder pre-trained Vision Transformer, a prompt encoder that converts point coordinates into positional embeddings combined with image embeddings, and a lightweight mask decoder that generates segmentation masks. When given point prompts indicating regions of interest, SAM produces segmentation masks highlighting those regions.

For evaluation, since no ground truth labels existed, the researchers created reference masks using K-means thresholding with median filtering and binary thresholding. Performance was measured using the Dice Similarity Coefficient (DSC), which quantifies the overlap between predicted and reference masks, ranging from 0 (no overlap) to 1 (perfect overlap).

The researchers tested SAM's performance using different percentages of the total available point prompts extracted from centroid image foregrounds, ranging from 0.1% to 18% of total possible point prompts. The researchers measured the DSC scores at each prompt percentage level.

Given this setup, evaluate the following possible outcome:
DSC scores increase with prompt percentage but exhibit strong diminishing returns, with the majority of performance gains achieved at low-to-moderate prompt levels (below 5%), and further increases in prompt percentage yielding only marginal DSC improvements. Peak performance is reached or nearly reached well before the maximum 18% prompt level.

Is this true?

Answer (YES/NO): YES